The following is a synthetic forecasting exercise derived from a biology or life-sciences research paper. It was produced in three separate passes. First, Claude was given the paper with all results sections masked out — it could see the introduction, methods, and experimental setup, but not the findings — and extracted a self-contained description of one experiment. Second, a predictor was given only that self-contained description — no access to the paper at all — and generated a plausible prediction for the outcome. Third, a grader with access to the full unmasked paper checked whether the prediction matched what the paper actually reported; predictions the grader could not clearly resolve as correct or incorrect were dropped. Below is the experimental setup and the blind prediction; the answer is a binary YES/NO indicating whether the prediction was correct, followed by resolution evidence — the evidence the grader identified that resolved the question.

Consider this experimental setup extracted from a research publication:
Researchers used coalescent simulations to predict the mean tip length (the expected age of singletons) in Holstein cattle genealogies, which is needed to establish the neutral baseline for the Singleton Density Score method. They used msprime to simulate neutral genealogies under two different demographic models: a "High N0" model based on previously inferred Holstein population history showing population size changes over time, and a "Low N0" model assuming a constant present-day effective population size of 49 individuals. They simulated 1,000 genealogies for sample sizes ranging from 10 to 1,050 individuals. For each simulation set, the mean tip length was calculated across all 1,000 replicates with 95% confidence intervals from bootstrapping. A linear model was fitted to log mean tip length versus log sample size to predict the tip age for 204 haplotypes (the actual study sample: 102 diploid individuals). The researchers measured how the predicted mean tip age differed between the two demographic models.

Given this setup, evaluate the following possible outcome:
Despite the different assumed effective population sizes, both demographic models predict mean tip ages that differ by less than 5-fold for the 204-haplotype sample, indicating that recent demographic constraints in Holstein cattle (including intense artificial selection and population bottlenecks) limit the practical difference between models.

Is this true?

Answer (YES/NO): YES